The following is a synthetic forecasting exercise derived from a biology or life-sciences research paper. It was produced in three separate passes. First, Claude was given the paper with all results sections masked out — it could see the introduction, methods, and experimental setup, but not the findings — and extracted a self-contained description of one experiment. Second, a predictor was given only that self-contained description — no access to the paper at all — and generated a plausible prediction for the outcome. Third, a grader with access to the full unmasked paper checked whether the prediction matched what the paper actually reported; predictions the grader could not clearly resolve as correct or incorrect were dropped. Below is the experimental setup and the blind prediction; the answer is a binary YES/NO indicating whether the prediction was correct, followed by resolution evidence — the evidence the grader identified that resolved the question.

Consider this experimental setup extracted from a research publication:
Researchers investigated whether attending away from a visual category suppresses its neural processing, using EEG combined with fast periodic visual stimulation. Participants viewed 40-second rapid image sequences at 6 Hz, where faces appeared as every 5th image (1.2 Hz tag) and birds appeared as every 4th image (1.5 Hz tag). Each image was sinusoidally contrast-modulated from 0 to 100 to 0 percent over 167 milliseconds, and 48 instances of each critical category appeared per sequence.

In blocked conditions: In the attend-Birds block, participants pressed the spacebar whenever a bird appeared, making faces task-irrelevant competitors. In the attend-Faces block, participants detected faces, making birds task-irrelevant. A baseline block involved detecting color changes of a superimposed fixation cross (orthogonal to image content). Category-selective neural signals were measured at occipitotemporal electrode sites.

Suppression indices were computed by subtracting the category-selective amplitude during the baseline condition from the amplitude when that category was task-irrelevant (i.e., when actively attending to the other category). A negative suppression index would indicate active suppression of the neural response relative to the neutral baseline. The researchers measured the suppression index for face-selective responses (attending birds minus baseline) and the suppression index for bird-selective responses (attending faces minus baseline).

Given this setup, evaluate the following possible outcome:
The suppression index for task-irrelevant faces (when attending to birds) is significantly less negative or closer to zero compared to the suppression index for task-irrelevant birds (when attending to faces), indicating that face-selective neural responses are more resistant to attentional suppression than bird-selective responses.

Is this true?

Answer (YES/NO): NO